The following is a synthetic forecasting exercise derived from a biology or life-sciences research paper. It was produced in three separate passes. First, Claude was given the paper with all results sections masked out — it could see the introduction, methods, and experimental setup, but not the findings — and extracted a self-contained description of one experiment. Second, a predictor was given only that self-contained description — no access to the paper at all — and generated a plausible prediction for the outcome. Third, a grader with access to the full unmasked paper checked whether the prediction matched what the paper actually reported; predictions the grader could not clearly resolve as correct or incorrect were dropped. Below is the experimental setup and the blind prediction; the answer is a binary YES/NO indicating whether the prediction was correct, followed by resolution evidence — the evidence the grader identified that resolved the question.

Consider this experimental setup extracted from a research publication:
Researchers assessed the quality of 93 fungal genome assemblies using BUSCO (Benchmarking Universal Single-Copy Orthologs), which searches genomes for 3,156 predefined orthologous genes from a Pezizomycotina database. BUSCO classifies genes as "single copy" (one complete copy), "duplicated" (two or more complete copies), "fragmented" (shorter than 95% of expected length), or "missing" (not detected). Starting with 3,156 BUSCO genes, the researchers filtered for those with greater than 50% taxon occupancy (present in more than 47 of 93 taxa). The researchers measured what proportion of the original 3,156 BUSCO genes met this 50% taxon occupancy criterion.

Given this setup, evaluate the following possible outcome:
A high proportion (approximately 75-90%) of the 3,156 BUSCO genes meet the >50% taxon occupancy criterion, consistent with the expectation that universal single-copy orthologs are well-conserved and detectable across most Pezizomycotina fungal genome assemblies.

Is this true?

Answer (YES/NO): NO